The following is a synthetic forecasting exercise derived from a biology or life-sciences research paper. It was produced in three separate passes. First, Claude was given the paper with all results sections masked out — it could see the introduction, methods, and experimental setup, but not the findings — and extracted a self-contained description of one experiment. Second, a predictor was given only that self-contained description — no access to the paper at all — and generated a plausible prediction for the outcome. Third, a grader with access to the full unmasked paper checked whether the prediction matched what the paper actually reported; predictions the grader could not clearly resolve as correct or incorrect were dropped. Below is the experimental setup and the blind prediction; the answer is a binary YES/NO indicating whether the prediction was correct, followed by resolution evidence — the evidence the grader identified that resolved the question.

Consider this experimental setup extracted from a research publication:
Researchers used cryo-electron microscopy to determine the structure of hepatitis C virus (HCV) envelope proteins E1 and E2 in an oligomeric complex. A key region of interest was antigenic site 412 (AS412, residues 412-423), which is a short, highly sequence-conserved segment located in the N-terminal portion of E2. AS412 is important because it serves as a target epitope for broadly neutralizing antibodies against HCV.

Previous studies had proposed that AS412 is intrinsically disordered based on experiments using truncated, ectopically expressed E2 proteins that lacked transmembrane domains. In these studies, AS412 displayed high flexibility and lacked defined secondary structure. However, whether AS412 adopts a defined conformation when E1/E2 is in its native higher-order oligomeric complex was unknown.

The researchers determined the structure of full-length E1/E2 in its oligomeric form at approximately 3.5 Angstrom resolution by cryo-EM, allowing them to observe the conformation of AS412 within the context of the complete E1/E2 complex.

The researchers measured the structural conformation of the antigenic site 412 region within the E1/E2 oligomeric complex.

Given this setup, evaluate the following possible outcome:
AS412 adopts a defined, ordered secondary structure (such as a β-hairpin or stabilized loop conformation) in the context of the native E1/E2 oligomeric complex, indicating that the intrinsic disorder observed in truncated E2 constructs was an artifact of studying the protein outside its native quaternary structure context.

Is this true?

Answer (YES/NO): YES